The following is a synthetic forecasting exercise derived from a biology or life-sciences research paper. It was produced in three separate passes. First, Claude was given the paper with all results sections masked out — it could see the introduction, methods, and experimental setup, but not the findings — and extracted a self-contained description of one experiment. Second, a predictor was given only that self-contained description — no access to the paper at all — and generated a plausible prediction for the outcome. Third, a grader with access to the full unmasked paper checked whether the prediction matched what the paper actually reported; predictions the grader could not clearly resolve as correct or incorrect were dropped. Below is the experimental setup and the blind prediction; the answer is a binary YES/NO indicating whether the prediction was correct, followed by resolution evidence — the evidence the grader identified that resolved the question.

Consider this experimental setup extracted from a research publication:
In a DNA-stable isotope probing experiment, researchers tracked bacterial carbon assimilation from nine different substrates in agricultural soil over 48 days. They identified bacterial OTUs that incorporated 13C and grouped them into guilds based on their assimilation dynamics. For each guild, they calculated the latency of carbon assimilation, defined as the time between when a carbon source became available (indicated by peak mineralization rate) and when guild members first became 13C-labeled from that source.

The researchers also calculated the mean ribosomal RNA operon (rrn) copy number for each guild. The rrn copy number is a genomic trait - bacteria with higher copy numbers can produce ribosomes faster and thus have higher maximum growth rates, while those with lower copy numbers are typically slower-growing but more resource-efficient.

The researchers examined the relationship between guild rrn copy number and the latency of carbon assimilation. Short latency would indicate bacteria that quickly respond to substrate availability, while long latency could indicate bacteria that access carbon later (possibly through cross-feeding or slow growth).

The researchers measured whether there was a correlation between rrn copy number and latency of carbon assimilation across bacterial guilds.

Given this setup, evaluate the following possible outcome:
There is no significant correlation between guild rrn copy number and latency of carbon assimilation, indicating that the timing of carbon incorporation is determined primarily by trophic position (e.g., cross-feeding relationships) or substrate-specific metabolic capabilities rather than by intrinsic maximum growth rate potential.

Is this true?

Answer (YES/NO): YES